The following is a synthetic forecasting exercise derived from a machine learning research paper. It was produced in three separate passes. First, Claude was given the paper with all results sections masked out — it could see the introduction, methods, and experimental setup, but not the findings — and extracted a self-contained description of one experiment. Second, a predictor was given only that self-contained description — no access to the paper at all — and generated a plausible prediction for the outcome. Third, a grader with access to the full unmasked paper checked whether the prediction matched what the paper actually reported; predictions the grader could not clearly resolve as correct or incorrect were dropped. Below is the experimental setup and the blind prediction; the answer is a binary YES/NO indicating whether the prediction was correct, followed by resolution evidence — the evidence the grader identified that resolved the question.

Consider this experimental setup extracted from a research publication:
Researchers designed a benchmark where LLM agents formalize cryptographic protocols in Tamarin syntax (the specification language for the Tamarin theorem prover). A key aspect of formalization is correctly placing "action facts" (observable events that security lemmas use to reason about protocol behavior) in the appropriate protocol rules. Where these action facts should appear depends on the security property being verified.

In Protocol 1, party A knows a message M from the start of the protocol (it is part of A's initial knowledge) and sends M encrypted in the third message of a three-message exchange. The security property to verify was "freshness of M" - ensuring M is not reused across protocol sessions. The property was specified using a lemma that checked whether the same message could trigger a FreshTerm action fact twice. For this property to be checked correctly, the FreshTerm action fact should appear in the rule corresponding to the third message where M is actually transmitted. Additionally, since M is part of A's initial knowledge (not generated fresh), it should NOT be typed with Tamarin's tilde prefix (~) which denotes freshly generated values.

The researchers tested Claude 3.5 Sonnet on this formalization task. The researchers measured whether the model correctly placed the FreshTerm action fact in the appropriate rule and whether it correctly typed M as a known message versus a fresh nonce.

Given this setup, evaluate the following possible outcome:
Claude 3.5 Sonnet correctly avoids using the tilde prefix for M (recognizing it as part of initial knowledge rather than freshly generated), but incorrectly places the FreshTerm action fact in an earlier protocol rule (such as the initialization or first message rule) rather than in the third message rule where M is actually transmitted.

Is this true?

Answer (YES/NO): NO